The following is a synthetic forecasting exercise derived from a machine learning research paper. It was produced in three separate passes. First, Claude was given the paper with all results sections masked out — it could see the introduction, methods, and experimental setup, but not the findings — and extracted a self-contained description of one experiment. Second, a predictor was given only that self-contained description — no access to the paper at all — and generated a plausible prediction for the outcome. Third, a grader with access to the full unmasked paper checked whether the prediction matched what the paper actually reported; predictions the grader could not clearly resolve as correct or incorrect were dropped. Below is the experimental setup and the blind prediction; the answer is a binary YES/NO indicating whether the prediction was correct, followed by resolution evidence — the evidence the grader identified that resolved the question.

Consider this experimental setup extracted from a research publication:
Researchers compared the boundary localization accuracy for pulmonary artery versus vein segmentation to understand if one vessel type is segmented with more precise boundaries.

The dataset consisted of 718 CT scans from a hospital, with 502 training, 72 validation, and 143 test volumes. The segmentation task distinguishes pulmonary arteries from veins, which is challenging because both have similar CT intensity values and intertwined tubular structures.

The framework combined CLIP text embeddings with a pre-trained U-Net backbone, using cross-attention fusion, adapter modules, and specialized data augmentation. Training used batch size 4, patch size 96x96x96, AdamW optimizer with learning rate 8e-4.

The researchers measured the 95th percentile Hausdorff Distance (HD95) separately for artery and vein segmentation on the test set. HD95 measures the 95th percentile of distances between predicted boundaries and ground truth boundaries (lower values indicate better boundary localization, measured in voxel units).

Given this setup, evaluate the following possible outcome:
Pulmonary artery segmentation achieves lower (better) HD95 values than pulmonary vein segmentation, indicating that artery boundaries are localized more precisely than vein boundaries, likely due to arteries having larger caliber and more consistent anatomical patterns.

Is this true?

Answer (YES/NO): YES